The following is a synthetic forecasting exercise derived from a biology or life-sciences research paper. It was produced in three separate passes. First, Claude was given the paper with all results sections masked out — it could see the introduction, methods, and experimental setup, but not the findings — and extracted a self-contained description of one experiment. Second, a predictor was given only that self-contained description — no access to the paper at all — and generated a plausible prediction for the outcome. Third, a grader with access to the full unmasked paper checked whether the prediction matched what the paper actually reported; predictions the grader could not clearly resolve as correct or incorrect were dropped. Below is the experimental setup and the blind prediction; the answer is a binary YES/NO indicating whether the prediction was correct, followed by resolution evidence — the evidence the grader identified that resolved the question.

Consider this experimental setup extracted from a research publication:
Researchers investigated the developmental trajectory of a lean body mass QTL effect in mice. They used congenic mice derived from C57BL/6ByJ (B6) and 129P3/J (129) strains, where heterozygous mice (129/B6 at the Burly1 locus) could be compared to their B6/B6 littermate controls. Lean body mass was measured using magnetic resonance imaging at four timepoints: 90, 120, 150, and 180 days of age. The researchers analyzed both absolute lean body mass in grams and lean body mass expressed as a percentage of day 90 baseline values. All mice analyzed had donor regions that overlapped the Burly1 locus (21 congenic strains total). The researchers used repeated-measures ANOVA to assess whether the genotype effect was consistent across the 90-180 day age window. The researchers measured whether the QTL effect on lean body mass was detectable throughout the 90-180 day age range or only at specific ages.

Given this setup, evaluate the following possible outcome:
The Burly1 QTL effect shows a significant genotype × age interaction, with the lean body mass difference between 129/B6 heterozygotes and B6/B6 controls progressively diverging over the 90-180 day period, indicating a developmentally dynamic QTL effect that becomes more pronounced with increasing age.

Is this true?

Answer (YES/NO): NO